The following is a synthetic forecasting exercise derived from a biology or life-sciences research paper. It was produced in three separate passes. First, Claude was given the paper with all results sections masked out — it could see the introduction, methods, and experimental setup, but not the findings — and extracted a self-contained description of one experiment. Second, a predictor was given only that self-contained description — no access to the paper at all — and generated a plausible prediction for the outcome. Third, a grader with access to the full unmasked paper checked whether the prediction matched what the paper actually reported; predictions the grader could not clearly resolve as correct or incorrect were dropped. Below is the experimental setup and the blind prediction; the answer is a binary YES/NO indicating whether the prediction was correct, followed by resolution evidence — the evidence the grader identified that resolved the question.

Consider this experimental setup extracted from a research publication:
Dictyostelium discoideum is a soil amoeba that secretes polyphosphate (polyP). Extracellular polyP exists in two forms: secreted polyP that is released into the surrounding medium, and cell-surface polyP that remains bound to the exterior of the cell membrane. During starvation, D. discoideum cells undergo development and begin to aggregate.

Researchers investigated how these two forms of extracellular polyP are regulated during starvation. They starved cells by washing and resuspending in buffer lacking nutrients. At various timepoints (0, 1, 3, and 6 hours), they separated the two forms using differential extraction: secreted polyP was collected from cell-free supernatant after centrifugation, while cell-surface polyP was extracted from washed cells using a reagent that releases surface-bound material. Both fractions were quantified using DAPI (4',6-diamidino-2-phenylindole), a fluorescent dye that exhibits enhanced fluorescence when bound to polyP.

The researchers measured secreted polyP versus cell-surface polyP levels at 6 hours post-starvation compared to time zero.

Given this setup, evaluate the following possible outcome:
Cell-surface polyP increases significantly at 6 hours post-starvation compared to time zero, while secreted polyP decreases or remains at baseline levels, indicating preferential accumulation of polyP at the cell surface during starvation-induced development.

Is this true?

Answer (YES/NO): NO